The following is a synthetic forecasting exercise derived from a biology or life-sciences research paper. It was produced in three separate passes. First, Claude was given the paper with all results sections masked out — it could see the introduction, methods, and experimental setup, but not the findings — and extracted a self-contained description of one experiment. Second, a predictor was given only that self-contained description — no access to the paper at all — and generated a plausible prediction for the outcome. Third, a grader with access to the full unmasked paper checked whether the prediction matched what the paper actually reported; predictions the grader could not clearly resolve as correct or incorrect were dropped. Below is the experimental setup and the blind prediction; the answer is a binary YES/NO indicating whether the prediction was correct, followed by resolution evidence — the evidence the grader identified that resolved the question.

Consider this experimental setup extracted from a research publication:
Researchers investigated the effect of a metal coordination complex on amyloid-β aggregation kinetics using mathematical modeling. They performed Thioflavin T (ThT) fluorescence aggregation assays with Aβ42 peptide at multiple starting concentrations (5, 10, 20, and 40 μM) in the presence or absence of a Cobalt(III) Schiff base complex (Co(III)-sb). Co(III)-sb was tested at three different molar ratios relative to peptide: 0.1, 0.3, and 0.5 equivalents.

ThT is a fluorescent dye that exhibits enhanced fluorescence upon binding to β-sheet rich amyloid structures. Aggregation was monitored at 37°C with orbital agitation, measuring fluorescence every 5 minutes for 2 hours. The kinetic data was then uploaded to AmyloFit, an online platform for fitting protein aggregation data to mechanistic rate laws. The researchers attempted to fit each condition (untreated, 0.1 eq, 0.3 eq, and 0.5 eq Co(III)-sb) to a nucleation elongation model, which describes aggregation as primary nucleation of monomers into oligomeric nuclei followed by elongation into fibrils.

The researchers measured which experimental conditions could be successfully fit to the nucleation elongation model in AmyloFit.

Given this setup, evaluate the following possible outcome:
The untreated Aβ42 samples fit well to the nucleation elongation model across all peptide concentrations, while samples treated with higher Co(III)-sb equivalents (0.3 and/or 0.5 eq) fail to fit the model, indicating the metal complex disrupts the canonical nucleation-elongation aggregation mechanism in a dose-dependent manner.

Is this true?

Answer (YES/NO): NO